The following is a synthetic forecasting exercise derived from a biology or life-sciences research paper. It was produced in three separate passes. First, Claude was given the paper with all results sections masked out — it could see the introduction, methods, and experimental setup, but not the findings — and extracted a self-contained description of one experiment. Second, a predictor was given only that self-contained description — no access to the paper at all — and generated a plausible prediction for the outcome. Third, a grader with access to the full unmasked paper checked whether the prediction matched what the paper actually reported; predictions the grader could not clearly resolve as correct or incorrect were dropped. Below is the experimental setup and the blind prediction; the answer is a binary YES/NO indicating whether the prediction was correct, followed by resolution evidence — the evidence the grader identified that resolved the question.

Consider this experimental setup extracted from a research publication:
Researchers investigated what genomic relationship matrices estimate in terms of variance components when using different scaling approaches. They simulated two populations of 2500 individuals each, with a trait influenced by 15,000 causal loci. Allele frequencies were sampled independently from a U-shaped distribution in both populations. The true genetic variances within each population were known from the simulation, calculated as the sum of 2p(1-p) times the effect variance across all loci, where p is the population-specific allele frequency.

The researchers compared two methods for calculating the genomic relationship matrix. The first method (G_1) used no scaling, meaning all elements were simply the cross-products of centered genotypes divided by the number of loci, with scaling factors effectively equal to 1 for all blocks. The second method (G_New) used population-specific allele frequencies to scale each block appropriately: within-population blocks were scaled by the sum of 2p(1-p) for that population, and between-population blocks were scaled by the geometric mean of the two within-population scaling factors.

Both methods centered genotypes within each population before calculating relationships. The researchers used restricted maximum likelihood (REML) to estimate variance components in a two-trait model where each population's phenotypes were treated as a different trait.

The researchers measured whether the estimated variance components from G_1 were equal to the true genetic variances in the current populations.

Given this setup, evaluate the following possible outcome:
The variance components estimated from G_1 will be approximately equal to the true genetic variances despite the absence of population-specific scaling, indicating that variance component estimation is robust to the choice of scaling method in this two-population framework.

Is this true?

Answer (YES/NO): NO